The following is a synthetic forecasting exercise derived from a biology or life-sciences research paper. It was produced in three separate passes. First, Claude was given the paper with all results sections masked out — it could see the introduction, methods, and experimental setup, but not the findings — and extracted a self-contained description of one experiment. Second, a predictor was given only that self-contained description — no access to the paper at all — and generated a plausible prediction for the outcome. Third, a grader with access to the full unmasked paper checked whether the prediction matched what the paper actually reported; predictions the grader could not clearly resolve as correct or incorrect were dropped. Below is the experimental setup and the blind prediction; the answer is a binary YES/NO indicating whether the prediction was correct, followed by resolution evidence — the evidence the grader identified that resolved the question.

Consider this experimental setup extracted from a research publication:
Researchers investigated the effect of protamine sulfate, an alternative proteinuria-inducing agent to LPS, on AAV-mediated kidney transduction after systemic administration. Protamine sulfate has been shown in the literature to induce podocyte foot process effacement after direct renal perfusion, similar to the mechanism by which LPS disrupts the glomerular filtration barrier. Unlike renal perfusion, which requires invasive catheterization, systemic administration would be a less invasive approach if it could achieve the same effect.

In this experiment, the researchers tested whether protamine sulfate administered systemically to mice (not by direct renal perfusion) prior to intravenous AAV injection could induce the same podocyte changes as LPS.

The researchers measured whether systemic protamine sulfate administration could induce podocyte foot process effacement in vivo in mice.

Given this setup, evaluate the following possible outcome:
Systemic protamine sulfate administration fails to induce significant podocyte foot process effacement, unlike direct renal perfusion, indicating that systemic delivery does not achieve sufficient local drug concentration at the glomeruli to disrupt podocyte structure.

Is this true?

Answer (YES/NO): YES